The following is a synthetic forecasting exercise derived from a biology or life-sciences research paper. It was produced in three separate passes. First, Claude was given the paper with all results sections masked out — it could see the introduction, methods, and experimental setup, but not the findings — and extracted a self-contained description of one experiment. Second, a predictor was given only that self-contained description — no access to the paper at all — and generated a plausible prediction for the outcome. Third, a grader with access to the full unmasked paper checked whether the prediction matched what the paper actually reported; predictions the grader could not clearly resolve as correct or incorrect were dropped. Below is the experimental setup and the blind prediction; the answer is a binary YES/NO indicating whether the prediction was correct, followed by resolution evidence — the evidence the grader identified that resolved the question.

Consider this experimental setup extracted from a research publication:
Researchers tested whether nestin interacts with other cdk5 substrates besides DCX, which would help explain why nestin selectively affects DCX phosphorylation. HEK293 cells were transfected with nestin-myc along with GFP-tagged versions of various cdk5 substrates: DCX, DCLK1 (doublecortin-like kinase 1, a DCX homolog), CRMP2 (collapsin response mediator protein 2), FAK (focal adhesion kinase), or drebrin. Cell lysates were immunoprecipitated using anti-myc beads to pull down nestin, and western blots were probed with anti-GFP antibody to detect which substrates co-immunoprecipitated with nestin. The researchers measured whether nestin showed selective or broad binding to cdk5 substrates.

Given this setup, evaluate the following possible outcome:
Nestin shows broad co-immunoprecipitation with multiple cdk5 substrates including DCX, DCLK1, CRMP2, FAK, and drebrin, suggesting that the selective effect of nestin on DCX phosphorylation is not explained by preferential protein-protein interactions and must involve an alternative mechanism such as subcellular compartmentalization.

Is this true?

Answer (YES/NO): NO